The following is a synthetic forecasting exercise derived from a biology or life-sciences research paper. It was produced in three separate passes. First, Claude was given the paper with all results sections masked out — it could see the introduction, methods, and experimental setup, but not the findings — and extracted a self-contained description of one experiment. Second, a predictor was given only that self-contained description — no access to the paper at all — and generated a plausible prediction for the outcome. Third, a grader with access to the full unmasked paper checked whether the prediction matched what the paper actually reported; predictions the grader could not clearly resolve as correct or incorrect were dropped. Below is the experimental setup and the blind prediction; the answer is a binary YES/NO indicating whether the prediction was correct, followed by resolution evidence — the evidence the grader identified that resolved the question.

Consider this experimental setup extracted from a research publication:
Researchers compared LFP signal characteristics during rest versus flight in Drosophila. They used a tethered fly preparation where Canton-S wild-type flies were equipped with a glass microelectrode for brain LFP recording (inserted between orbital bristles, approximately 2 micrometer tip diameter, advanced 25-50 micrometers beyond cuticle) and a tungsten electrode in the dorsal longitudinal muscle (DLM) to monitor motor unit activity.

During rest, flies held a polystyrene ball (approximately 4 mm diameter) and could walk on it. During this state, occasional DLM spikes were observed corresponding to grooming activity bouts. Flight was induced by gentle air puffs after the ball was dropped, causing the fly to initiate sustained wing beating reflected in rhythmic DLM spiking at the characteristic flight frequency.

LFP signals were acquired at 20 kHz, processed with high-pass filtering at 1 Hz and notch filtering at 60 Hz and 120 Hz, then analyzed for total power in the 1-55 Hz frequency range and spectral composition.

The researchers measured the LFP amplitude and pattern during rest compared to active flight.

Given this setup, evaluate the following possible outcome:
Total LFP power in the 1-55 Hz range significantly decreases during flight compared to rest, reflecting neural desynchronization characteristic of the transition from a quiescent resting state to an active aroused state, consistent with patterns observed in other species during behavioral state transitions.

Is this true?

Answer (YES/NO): NO